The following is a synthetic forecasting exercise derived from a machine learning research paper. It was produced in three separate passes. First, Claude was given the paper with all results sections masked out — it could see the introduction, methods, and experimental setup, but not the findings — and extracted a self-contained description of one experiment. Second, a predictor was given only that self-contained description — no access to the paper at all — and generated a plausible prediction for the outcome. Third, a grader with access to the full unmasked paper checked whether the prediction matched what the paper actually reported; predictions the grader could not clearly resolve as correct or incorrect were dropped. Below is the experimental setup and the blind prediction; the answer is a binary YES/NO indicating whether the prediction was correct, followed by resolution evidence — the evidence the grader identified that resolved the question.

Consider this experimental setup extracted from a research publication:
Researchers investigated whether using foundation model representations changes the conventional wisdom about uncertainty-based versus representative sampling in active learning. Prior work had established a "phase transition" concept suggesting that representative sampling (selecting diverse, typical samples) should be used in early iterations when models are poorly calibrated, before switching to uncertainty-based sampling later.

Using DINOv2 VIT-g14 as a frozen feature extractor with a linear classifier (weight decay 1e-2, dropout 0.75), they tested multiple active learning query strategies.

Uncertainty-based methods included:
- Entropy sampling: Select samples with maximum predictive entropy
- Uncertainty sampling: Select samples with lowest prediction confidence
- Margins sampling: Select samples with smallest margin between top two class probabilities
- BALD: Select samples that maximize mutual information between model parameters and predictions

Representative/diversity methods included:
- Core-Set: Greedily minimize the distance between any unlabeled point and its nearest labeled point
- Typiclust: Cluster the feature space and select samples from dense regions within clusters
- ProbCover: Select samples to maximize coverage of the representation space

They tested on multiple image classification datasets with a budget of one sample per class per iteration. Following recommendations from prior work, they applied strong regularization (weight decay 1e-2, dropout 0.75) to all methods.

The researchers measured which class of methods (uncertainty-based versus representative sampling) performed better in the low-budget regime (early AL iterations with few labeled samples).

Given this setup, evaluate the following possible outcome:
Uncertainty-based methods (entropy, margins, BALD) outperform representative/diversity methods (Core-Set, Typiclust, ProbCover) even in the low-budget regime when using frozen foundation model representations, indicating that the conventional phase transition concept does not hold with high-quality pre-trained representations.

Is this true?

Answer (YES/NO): YES